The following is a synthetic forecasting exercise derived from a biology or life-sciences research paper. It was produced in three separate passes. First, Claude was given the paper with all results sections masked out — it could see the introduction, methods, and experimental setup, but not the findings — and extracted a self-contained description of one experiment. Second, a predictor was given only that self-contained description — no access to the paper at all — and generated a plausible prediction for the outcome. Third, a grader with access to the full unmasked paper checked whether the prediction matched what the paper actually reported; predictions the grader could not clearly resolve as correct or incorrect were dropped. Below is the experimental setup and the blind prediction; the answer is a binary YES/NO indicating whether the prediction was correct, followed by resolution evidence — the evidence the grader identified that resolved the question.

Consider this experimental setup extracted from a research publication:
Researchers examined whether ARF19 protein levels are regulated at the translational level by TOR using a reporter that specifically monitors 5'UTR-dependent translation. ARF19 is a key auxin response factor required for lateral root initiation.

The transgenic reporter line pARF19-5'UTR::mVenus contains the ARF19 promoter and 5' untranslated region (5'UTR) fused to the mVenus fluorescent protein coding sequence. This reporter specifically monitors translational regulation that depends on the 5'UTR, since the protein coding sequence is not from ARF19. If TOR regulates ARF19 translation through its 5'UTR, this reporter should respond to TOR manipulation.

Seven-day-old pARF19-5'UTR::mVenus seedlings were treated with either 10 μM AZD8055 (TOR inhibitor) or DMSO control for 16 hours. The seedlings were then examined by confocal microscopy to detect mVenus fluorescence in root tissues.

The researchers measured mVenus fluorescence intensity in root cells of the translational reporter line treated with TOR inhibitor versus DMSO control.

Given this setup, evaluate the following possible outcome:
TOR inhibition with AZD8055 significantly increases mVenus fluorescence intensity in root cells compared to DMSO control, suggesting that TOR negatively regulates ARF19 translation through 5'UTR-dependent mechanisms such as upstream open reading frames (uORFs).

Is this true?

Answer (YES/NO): NO